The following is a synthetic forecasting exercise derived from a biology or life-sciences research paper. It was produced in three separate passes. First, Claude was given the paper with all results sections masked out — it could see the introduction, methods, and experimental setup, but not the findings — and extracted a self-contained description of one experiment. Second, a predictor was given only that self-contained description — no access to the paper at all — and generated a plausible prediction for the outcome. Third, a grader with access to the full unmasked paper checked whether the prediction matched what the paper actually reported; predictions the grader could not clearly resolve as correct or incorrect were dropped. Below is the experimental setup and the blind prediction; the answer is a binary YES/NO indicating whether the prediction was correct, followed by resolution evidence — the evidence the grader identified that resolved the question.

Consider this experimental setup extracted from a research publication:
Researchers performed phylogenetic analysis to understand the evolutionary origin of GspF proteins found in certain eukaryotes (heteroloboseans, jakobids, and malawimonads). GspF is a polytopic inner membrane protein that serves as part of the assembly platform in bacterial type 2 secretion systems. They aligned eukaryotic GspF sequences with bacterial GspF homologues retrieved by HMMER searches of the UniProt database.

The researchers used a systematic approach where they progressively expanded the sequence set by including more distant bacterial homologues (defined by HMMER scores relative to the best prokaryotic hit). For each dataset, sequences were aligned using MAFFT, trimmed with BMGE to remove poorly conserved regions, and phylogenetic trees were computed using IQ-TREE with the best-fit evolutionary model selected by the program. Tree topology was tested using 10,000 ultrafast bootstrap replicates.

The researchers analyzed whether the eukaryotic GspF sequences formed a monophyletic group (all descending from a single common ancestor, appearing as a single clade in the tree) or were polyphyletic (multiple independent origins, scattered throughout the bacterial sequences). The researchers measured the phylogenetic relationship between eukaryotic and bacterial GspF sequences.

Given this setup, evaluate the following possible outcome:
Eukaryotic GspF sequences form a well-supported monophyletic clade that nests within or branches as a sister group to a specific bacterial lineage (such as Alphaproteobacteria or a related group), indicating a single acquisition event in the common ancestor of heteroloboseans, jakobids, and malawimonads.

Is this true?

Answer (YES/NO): NO